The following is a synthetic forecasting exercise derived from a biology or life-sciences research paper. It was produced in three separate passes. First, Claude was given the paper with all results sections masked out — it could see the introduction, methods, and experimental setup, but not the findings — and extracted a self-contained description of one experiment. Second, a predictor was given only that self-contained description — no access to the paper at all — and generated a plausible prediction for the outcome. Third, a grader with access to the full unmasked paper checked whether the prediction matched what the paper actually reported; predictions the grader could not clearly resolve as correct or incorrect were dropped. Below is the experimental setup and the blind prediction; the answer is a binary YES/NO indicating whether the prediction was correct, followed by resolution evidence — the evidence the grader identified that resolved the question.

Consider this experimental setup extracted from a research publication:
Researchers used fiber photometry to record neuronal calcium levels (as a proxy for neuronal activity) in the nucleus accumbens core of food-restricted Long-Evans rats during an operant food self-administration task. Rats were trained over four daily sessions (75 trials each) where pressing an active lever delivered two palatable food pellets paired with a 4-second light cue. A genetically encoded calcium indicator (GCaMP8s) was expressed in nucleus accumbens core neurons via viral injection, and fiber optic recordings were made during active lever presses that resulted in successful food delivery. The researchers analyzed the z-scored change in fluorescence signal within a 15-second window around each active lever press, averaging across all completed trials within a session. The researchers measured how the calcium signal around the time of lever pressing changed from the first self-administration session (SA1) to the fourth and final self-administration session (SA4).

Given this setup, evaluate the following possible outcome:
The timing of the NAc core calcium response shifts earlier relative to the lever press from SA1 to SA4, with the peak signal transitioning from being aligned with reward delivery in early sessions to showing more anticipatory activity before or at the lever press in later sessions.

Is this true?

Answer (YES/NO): NO